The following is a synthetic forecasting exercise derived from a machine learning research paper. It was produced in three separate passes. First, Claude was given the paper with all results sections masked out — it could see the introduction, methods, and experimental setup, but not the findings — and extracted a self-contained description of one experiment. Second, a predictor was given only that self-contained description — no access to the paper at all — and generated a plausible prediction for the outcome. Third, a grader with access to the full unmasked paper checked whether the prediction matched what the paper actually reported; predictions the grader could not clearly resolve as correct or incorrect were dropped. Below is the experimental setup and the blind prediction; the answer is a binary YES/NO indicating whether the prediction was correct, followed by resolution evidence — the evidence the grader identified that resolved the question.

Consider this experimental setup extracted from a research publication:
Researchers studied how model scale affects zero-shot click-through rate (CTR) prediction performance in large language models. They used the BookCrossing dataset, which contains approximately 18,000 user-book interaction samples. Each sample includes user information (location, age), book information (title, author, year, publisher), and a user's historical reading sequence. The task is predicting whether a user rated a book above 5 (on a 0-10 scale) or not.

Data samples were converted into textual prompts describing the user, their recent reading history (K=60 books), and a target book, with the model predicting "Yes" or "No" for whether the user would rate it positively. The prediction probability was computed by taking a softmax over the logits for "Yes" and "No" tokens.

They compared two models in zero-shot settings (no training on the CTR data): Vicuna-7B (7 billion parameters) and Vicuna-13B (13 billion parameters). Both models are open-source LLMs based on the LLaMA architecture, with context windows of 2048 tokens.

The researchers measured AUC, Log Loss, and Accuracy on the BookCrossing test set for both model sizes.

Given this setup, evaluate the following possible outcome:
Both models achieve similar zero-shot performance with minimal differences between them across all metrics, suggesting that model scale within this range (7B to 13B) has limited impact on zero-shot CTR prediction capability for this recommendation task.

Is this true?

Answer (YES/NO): NO